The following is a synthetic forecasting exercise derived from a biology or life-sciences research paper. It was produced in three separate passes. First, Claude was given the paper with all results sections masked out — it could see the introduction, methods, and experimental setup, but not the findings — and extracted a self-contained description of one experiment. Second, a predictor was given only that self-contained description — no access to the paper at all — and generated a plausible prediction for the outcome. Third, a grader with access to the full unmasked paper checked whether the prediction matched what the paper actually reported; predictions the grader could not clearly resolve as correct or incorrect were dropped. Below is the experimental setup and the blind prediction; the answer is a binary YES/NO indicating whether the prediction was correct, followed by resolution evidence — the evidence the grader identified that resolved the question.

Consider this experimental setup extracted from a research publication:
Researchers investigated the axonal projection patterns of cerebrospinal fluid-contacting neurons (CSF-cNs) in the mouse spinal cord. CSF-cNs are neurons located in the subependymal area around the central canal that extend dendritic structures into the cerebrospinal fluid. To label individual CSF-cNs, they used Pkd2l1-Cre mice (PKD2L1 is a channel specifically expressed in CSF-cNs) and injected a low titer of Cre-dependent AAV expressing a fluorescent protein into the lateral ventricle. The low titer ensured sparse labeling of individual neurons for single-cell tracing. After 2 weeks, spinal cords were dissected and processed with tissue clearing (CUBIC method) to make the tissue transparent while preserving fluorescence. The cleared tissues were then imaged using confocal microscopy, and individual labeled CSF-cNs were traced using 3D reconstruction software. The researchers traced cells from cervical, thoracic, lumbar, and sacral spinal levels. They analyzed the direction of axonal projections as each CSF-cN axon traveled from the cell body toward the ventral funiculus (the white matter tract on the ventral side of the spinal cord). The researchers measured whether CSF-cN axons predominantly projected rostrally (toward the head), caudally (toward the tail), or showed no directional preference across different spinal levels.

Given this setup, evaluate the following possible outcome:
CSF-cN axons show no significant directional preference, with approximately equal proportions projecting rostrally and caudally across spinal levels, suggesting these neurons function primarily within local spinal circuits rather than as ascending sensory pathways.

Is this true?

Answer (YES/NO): NO